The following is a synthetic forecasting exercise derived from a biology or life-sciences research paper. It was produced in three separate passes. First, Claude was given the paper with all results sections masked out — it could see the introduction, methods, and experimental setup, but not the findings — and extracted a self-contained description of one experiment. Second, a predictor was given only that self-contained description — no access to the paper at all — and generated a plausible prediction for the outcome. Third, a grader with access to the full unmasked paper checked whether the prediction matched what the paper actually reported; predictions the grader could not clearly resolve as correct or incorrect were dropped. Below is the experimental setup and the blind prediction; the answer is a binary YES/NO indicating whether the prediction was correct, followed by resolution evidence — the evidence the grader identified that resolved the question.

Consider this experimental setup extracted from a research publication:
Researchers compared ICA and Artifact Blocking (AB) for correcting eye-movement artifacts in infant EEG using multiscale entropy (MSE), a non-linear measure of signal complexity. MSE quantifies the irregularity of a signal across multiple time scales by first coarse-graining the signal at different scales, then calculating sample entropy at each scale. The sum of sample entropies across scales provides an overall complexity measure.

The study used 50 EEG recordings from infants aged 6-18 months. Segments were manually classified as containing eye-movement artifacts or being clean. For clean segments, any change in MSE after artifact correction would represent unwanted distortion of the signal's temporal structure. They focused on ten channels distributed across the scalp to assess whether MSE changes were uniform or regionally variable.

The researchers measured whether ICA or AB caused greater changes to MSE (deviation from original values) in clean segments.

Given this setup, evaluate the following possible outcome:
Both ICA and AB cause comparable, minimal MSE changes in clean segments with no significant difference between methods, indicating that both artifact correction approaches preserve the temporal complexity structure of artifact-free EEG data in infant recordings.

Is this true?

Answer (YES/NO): NO